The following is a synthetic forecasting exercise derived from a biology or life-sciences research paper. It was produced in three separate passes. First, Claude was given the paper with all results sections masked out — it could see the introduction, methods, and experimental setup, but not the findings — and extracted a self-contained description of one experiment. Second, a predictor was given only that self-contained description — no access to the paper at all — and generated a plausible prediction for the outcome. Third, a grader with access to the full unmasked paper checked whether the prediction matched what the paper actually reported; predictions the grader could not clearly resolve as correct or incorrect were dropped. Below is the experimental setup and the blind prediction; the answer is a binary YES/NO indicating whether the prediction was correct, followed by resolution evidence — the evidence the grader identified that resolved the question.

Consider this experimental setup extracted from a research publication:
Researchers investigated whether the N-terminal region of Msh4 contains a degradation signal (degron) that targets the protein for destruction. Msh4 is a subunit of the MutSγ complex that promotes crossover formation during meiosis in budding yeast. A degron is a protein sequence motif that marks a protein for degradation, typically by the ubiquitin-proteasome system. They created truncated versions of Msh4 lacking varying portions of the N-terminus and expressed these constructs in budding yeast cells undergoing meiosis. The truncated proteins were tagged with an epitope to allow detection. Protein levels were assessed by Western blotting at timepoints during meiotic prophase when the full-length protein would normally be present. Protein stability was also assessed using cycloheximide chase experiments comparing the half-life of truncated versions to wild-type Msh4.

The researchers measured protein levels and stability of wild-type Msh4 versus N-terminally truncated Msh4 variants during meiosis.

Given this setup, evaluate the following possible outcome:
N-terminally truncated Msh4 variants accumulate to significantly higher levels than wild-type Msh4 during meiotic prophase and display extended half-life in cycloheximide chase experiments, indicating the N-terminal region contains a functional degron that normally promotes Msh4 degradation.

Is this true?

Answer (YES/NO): YES